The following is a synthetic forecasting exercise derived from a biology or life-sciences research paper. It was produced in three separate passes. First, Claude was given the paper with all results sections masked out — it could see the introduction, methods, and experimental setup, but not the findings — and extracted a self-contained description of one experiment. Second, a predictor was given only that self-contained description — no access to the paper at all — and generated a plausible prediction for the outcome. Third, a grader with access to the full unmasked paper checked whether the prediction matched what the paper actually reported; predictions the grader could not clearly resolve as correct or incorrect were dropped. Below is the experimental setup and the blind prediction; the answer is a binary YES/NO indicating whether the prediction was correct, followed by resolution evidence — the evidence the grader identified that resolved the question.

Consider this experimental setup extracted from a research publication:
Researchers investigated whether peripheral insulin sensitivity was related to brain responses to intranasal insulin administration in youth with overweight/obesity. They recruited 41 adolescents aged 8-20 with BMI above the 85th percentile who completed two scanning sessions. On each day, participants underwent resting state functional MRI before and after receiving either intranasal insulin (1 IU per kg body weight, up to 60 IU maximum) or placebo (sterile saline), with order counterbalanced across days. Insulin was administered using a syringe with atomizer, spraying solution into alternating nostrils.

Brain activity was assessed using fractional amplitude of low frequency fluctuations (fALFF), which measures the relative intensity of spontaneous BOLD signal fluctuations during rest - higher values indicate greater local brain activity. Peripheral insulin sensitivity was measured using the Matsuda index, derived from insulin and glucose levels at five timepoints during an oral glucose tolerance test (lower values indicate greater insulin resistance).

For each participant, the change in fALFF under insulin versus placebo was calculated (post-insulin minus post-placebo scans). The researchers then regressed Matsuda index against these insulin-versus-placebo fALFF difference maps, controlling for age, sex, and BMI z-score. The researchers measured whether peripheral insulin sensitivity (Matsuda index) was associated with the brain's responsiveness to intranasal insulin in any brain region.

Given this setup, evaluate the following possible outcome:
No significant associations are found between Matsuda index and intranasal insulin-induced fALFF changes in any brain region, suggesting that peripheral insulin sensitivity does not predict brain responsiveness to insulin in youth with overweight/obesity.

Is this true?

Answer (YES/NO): NO